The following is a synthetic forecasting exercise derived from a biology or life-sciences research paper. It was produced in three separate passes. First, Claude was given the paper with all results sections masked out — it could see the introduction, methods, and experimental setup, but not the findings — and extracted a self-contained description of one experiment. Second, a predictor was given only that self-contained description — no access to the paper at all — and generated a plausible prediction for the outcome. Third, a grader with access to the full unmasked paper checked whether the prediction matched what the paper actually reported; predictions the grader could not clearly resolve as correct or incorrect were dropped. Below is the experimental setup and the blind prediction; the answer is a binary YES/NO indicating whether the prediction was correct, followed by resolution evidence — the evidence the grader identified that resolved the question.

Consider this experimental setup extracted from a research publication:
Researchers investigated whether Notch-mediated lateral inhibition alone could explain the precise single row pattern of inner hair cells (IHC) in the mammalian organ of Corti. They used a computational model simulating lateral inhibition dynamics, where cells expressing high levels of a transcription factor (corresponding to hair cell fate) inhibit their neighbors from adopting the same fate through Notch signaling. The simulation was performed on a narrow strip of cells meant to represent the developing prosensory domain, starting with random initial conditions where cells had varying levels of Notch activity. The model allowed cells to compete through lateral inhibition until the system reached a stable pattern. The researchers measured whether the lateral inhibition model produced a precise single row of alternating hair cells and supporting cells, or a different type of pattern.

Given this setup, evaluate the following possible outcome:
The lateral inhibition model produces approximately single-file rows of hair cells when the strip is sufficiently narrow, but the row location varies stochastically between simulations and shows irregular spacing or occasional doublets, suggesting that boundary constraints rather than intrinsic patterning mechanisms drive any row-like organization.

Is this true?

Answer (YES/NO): NO